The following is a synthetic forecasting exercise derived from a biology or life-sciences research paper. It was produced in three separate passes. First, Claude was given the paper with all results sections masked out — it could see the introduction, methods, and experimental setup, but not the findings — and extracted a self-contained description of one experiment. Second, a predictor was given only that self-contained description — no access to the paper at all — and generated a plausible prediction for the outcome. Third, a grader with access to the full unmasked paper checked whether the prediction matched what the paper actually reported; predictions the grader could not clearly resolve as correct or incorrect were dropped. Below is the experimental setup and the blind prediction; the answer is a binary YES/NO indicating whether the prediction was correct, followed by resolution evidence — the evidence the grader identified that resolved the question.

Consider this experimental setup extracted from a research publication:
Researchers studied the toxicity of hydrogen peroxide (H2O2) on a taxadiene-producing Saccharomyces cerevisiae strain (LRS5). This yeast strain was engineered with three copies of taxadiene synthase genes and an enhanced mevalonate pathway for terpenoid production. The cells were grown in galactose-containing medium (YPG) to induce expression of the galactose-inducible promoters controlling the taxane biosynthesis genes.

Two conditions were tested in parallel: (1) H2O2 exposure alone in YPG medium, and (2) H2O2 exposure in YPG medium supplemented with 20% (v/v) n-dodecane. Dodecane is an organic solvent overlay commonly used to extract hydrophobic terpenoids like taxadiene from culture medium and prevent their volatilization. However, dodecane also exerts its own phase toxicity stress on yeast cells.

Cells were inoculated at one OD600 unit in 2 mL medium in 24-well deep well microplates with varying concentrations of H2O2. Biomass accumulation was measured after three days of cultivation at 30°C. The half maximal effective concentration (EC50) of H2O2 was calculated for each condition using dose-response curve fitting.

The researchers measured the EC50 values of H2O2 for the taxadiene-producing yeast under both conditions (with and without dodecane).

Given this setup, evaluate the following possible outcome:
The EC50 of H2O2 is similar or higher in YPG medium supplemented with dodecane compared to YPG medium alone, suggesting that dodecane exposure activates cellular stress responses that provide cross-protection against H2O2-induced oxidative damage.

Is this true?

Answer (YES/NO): NO